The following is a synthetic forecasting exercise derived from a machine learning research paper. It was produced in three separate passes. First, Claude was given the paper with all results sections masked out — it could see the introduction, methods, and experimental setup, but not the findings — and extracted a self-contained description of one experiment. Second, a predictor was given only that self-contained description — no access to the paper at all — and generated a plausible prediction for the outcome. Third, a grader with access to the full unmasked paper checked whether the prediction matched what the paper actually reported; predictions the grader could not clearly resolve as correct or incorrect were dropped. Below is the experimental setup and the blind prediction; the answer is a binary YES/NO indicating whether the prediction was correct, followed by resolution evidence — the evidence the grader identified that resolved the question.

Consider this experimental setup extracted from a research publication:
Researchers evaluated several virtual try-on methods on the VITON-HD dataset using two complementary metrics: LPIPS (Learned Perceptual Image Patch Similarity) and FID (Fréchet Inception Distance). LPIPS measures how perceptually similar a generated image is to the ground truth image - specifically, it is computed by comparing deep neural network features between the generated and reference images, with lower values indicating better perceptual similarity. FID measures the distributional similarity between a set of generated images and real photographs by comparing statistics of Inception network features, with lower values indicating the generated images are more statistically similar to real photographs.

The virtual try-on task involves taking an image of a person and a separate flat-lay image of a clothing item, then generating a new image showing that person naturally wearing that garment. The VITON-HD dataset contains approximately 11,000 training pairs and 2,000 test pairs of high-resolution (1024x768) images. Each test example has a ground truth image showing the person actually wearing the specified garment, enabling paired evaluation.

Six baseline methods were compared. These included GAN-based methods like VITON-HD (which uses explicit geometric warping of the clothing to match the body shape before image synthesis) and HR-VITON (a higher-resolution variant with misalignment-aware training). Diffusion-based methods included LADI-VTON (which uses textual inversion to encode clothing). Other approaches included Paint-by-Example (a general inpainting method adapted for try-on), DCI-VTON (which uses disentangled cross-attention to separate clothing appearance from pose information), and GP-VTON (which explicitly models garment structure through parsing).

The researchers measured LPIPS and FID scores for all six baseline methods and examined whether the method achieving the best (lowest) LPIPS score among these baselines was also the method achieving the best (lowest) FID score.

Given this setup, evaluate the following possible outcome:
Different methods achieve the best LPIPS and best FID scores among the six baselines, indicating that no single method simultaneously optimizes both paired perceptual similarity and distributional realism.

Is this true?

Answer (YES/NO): NO